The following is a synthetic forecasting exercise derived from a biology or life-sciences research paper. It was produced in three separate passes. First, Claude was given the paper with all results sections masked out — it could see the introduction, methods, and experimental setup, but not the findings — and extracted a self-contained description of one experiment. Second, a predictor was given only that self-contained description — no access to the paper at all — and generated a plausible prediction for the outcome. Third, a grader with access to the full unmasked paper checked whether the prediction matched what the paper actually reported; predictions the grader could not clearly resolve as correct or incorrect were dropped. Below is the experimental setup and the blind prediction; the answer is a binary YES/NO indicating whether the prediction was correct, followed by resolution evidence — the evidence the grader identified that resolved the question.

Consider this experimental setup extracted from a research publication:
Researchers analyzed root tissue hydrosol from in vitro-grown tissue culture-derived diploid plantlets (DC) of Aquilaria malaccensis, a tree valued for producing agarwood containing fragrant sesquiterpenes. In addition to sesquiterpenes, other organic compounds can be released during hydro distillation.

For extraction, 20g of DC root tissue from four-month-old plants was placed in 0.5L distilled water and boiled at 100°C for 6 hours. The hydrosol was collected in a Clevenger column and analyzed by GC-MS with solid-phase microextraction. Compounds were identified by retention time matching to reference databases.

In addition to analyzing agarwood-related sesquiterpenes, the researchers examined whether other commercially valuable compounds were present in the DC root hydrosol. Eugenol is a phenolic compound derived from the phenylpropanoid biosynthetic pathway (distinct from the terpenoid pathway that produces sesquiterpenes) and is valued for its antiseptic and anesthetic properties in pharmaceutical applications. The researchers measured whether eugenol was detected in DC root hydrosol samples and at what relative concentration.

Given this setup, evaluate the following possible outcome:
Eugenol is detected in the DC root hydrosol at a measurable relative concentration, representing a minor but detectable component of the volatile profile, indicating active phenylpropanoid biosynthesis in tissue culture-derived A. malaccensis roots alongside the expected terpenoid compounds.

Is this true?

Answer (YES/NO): NO